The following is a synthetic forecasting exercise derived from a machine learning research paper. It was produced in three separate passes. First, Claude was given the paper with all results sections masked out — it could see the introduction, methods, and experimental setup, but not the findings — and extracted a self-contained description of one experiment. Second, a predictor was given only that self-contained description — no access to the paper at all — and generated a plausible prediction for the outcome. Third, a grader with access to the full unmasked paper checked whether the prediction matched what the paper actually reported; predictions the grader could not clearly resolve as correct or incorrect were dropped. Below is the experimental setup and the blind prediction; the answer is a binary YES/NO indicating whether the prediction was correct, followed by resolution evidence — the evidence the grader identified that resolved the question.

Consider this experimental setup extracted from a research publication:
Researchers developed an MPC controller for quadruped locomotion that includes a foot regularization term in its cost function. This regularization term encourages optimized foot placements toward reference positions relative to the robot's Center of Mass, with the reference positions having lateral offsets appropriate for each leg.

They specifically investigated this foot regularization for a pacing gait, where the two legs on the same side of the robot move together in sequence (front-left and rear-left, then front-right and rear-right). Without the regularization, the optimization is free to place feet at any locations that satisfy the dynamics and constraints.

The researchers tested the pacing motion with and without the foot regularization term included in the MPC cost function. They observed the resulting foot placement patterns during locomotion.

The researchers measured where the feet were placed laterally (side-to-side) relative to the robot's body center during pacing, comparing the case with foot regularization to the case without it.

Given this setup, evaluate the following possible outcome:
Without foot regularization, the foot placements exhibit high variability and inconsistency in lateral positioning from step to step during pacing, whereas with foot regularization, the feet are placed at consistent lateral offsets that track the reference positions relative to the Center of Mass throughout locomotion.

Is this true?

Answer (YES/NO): NO